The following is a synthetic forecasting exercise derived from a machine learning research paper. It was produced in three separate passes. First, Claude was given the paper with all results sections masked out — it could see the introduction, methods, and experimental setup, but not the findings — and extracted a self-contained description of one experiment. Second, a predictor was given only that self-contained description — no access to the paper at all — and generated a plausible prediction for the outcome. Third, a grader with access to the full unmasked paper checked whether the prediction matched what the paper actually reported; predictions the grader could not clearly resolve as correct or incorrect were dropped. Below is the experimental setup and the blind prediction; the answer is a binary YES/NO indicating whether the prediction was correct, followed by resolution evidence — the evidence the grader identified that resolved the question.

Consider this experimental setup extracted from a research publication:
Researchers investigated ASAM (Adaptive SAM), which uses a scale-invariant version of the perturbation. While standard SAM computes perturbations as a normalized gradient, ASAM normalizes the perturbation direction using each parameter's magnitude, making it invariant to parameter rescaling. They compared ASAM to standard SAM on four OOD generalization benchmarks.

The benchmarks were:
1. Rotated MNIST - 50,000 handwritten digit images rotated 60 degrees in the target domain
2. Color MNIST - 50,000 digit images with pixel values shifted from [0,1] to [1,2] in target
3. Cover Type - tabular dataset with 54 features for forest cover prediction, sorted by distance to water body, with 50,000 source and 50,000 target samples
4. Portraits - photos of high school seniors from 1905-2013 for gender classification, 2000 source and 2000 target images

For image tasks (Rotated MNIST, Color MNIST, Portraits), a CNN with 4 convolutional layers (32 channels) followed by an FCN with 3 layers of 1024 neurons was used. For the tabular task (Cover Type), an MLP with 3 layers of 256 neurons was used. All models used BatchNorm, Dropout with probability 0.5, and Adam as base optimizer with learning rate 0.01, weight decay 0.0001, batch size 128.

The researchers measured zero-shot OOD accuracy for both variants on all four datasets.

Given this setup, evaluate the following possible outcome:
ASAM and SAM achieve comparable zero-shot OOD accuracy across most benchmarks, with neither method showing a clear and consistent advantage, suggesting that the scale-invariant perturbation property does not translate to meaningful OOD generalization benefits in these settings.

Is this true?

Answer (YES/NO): YES